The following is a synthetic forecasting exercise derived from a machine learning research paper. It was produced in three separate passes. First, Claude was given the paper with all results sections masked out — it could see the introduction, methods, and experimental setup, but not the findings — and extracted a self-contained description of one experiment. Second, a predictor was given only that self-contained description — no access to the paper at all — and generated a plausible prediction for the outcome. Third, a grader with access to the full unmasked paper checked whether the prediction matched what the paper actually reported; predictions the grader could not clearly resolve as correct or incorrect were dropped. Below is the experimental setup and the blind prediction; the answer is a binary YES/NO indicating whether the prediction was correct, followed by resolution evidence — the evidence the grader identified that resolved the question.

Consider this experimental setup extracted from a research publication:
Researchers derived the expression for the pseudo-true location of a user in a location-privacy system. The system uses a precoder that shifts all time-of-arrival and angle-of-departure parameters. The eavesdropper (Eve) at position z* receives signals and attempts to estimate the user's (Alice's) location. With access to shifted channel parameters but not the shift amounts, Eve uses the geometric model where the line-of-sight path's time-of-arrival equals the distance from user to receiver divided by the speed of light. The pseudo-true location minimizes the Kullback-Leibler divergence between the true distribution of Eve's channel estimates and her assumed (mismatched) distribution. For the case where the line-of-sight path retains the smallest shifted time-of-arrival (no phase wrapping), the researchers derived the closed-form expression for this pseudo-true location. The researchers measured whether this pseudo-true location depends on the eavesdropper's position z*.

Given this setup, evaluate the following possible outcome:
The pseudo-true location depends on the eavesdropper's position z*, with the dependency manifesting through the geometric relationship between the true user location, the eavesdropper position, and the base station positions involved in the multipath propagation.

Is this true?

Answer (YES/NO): YES